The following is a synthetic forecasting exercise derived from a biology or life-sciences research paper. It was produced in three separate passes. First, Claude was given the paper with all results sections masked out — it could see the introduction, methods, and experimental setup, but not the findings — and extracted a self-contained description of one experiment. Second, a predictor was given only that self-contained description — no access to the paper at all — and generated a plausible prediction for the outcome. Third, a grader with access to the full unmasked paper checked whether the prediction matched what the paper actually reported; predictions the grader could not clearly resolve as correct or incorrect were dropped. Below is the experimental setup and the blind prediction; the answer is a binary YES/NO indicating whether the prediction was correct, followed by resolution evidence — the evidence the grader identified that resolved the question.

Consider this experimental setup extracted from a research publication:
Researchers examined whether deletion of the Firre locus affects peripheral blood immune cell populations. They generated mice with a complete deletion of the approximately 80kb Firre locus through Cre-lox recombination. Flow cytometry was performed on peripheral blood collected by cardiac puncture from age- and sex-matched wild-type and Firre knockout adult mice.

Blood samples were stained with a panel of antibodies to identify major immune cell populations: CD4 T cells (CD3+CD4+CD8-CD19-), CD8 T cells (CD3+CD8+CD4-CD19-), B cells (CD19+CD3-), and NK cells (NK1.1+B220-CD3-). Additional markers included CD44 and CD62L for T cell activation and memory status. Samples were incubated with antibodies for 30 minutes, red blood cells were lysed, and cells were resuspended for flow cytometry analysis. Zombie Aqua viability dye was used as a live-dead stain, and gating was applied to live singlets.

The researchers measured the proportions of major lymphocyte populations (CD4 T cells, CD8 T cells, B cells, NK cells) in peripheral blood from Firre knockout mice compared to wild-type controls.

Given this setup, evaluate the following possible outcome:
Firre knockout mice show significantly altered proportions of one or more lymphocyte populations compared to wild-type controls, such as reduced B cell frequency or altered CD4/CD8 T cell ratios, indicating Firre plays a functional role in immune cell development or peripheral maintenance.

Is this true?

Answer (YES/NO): YES